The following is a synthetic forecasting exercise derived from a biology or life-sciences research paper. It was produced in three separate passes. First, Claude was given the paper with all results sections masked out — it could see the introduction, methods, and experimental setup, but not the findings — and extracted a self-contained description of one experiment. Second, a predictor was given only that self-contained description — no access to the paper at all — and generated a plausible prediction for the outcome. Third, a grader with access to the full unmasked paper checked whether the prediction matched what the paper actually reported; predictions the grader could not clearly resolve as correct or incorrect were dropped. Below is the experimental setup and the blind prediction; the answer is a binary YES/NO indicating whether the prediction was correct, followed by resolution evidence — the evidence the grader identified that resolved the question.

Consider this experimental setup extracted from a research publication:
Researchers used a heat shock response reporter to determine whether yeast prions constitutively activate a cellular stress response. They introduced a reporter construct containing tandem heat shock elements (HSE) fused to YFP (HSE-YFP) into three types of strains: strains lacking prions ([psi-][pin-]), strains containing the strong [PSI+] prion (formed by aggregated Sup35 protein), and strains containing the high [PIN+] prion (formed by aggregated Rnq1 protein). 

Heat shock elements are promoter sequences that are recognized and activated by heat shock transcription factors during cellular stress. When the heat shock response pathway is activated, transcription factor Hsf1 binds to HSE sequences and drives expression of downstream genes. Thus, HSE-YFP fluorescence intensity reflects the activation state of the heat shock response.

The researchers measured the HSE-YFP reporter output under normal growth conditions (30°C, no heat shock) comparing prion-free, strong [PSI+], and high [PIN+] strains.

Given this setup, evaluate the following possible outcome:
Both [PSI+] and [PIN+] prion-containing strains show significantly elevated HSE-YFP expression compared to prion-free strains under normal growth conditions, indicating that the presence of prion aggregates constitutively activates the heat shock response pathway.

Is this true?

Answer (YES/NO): NO